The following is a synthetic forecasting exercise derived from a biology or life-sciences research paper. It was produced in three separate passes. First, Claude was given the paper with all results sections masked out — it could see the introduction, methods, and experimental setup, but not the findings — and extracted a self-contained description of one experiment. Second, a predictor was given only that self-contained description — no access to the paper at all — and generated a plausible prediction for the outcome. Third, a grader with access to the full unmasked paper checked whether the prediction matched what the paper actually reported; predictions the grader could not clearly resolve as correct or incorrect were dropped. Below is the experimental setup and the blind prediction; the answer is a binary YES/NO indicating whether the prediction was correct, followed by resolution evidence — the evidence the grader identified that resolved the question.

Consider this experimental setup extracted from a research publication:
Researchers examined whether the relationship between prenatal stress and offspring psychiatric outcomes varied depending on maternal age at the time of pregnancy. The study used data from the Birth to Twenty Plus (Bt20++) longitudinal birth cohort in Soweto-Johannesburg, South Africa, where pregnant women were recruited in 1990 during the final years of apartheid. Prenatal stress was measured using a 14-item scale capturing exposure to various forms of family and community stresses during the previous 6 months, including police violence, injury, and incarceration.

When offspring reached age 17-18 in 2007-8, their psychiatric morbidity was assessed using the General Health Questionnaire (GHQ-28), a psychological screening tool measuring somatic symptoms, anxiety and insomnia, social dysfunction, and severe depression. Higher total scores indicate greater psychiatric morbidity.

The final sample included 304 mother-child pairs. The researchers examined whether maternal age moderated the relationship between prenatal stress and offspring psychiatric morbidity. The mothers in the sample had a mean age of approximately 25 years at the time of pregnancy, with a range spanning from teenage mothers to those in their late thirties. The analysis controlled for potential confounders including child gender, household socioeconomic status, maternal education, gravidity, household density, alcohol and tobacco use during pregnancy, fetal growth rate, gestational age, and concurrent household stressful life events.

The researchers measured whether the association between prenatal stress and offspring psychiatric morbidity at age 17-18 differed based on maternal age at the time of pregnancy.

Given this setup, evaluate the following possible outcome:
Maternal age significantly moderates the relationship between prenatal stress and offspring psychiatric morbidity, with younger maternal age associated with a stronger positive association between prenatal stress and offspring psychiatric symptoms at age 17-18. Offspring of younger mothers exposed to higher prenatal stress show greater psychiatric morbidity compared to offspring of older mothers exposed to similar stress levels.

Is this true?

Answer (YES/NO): YES